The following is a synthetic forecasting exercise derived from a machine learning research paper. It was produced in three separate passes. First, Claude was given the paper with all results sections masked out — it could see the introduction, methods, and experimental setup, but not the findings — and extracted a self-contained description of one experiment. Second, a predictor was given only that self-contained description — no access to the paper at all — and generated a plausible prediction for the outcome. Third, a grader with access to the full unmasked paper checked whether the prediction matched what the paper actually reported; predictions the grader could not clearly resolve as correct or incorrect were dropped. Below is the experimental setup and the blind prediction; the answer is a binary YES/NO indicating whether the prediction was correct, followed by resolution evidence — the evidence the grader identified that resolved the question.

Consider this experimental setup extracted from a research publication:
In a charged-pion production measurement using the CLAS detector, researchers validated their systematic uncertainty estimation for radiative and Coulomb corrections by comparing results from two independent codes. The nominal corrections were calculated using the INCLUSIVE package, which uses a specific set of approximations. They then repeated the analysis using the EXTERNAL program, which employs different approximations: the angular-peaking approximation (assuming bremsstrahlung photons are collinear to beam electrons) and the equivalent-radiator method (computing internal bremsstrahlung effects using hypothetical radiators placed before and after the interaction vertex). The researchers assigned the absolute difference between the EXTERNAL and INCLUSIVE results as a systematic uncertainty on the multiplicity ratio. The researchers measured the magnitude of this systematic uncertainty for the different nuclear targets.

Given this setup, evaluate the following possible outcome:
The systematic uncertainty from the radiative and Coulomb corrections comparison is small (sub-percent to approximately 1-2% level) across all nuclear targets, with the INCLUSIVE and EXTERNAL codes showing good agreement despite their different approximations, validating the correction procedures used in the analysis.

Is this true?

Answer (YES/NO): NO